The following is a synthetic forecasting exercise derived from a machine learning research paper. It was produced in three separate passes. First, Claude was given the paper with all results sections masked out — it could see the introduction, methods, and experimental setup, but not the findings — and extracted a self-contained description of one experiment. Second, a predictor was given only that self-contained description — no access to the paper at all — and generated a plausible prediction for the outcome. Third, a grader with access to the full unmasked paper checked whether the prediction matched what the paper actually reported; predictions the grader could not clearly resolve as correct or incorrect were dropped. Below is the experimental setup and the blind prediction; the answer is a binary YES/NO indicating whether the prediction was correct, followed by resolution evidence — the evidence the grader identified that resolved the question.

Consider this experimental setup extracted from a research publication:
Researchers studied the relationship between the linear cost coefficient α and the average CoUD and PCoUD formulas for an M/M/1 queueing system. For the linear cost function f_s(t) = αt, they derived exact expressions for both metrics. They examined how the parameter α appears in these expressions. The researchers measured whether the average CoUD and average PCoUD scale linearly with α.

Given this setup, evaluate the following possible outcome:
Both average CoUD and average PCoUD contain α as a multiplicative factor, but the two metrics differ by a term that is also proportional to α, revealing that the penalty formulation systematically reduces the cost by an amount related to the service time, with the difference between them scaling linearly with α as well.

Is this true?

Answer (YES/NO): NO